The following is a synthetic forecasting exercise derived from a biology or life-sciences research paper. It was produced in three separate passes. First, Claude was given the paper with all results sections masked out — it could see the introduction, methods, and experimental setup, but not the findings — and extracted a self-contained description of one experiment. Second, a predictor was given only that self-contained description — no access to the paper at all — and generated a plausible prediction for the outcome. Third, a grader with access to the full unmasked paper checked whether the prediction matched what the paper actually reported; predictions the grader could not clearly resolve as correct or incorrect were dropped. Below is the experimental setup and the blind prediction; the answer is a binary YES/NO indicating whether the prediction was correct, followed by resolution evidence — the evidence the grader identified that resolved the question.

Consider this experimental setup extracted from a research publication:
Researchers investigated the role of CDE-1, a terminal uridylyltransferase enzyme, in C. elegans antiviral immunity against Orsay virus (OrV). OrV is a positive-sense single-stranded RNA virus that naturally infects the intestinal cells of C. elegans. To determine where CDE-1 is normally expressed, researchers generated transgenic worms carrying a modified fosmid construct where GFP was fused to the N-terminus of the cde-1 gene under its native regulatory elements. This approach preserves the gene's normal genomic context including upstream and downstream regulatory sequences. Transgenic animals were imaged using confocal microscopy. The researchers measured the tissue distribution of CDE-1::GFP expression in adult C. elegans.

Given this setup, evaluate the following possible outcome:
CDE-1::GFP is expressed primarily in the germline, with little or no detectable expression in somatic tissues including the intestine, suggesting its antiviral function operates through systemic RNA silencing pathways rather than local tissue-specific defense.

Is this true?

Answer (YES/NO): NO